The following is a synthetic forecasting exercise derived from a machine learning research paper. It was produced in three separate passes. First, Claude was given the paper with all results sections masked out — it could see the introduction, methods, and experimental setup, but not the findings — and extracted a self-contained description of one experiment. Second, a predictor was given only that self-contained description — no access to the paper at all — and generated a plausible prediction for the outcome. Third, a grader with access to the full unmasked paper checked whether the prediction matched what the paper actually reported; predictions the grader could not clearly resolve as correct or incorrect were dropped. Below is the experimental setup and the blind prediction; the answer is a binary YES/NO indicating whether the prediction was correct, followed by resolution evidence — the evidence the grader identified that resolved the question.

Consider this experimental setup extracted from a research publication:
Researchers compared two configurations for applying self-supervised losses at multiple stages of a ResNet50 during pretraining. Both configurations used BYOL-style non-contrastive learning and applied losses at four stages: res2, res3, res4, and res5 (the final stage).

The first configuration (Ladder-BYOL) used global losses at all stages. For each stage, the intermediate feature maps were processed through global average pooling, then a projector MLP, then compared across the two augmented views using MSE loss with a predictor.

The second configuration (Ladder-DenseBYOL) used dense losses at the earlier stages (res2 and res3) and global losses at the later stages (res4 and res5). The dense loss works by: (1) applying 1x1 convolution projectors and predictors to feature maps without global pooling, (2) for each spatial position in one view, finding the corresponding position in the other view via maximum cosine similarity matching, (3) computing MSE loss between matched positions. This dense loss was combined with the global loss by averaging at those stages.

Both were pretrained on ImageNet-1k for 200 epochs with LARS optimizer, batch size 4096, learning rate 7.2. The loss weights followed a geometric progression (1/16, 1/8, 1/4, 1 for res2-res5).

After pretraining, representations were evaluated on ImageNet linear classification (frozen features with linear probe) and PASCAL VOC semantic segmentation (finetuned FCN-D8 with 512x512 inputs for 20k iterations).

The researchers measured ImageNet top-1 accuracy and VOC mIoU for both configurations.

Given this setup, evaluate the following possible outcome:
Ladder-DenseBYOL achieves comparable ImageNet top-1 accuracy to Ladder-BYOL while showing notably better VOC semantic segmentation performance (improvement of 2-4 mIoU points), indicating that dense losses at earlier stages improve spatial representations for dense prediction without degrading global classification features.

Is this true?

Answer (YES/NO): NO